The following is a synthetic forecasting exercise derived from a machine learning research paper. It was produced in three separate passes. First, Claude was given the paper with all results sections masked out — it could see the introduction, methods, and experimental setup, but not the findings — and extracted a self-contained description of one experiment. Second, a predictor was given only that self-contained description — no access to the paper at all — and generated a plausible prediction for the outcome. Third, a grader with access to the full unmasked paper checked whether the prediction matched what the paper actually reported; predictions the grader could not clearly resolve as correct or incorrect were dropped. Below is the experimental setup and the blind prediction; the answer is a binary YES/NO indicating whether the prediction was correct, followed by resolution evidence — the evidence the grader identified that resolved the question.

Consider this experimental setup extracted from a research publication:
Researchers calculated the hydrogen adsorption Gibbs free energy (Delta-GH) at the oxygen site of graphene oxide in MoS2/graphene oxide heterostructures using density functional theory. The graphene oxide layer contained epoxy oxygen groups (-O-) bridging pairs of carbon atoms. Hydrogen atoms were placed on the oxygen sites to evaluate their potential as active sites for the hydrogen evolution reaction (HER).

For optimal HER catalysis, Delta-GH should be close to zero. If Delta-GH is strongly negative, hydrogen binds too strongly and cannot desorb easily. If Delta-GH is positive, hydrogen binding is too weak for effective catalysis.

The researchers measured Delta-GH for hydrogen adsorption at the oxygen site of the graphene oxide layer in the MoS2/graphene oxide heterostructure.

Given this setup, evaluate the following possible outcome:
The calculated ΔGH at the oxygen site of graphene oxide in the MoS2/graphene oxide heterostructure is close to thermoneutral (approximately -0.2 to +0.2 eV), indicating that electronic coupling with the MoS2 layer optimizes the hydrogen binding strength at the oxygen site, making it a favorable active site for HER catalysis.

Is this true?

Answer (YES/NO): NO